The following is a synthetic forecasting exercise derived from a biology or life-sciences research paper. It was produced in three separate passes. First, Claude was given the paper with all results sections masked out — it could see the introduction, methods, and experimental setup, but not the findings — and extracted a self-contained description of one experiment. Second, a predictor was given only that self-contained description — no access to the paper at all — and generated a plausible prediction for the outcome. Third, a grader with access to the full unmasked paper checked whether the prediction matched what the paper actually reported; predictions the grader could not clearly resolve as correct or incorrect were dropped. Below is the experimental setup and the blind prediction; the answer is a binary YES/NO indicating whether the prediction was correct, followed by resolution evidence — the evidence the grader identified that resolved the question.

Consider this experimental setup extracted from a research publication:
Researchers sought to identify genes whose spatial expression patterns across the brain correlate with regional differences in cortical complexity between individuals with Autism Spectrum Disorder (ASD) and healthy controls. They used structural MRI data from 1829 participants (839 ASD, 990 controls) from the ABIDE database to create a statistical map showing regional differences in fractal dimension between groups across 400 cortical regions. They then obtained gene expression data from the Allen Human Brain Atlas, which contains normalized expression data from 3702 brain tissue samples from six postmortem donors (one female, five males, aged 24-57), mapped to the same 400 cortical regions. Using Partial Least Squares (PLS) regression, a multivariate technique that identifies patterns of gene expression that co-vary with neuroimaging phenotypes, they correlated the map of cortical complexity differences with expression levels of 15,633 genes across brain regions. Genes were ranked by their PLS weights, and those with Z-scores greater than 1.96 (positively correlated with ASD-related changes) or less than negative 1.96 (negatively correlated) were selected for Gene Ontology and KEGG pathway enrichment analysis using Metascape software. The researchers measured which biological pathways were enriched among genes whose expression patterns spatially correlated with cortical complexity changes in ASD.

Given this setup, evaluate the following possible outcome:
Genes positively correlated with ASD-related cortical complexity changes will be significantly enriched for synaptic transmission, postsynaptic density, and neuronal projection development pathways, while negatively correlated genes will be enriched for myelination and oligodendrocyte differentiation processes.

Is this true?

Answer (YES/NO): NO